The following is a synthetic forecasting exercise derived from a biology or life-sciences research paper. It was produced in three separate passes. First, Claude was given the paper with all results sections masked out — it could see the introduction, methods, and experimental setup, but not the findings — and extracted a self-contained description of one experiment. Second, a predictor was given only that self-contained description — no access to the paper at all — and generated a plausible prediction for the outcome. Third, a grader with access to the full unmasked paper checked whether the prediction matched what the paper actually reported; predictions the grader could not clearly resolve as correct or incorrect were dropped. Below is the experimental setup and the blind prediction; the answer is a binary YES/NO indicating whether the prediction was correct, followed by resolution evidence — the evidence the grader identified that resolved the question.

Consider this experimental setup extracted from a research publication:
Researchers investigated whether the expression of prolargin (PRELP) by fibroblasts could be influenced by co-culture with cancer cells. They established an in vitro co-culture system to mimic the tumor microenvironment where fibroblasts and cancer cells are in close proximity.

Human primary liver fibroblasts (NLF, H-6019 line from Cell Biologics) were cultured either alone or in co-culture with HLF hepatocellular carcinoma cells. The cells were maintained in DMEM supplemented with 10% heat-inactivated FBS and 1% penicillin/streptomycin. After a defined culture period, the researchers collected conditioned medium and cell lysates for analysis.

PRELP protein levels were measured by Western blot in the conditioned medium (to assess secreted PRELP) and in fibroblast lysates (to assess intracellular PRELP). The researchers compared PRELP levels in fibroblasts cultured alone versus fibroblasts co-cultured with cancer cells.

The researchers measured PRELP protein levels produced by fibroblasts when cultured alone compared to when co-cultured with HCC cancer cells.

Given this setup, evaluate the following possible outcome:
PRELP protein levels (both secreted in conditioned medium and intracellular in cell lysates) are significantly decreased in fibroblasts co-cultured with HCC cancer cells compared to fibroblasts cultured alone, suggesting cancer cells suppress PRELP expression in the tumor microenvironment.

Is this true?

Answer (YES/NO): NO